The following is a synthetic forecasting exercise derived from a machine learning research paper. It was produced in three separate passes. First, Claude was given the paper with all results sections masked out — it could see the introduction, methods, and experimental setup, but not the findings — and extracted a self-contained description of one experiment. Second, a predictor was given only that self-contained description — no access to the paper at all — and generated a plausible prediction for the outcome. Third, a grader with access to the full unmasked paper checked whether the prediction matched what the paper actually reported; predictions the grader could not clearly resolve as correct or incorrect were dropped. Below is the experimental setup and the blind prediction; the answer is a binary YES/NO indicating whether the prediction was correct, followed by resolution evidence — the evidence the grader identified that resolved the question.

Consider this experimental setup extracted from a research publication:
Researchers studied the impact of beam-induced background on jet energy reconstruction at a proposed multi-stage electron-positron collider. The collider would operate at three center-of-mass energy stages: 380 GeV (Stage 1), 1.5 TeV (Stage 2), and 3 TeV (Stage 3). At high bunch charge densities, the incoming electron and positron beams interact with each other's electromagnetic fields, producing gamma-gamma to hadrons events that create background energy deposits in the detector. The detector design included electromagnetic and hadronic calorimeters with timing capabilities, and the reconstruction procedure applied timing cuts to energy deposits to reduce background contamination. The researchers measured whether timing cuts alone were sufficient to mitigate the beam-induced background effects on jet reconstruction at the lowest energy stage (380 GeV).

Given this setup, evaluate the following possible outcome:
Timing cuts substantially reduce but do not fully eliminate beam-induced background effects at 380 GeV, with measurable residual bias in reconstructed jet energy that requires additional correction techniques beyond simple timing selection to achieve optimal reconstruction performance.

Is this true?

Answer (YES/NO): NO